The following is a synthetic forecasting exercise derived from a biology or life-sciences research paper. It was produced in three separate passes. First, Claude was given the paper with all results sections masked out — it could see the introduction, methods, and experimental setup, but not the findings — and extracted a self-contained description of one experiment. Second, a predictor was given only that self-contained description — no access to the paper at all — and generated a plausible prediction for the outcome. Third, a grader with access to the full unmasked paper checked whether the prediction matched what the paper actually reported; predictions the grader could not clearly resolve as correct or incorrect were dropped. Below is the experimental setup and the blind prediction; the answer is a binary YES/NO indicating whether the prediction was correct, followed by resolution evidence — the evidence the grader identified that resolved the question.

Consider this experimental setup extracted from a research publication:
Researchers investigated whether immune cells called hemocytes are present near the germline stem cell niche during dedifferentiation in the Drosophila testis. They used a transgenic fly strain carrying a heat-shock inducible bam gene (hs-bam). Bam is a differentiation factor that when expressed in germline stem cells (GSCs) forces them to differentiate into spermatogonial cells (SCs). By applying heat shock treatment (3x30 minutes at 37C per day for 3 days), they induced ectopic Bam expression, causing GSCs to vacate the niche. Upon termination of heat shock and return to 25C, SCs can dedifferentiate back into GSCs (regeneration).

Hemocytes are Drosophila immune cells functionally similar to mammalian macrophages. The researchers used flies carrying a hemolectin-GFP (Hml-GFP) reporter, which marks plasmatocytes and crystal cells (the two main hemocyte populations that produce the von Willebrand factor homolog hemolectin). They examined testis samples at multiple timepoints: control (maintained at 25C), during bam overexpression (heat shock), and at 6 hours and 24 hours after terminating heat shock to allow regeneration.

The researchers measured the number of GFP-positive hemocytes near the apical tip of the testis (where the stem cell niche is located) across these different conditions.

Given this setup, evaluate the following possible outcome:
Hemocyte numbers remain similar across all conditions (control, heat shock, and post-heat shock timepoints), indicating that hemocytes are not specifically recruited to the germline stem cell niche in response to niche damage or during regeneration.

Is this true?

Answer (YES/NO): NO